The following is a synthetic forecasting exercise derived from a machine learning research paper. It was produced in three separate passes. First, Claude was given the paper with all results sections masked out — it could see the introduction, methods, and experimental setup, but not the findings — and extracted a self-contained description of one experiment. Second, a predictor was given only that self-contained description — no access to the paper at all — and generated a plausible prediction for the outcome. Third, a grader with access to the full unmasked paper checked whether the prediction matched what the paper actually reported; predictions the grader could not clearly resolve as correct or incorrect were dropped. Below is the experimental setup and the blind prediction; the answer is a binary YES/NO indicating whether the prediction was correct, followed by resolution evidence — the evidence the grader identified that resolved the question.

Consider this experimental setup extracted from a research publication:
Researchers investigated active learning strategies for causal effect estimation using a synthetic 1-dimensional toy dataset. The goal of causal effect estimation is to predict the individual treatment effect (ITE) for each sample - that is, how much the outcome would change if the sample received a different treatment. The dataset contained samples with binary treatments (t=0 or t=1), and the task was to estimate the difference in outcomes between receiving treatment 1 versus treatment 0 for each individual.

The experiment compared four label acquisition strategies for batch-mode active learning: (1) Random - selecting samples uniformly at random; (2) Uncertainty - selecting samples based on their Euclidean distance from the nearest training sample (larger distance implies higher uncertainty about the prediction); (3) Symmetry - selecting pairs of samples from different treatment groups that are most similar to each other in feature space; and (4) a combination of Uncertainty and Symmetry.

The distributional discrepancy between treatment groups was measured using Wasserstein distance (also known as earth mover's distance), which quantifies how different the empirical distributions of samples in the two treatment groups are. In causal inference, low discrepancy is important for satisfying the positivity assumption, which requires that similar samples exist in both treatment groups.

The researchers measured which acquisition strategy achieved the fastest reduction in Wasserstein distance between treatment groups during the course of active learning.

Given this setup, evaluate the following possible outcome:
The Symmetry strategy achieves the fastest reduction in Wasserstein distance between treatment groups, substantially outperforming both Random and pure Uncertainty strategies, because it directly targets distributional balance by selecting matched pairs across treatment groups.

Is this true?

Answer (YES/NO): YES